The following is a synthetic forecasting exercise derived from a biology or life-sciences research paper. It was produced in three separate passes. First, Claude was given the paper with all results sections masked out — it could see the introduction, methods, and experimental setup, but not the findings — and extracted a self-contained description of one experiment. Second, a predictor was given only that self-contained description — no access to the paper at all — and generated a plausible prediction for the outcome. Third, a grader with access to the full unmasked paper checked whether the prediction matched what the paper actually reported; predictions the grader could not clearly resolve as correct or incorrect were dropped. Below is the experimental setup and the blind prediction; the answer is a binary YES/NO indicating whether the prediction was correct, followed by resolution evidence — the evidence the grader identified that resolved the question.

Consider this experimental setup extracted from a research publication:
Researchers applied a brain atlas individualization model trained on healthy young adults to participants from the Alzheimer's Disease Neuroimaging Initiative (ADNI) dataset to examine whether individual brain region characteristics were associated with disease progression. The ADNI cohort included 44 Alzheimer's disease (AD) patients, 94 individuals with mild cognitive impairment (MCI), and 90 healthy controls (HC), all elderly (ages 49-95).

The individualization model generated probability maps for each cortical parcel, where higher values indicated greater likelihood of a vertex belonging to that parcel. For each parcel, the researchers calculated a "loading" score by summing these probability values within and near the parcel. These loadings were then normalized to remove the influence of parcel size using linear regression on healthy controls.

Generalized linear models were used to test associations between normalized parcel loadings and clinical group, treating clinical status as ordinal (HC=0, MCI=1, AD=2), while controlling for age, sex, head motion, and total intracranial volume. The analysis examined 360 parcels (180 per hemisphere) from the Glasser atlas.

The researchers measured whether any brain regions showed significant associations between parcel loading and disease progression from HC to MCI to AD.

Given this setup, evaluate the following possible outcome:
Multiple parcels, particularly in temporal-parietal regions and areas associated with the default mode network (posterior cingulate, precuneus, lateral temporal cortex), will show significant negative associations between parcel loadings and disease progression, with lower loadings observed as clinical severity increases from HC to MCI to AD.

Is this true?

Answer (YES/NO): NO